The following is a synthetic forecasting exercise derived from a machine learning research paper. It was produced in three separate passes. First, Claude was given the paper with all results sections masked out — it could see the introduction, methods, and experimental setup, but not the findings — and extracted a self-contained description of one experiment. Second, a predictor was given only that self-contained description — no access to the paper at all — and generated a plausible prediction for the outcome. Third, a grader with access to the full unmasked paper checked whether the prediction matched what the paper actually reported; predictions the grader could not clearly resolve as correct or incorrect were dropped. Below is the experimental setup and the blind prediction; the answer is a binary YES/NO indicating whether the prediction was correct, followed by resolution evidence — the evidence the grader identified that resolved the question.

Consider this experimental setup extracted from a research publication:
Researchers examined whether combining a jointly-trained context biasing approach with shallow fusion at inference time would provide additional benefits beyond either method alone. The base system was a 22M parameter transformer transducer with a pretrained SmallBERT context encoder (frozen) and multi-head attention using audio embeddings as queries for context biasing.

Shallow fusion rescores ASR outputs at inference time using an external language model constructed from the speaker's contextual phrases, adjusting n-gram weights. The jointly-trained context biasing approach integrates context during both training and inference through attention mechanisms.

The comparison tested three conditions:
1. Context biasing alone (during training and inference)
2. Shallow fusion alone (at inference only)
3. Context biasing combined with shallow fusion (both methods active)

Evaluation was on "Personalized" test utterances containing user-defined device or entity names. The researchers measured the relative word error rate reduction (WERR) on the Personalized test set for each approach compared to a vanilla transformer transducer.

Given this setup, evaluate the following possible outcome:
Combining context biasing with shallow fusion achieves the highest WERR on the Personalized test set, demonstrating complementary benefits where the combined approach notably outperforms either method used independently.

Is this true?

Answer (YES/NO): YES